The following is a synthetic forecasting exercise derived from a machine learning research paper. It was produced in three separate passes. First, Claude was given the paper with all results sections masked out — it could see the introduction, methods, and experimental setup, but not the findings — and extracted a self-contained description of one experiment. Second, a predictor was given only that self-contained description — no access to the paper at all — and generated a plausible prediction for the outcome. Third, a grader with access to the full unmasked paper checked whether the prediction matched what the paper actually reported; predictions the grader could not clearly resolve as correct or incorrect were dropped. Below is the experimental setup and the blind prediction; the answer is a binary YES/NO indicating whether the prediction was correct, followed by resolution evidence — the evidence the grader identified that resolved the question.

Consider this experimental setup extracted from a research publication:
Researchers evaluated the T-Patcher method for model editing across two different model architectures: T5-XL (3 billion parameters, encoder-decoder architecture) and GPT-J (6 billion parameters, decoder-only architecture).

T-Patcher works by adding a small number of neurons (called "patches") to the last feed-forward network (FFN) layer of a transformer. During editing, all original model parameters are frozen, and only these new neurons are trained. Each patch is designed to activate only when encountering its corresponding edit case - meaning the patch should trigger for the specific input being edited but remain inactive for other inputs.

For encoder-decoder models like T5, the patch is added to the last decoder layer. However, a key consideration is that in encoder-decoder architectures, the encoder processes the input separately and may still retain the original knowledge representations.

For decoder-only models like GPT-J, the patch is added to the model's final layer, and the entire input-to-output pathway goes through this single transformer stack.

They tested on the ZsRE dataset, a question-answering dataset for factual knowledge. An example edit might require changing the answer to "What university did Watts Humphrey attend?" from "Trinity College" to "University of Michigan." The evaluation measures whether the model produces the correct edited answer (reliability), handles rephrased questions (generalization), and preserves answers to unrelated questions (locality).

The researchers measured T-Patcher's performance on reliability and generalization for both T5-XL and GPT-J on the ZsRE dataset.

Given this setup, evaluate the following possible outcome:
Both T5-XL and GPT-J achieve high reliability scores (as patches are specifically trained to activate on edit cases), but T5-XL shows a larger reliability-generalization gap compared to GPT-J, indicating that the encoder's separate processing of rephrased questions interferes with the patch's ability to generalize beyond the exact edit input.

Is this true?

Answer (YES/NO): NO